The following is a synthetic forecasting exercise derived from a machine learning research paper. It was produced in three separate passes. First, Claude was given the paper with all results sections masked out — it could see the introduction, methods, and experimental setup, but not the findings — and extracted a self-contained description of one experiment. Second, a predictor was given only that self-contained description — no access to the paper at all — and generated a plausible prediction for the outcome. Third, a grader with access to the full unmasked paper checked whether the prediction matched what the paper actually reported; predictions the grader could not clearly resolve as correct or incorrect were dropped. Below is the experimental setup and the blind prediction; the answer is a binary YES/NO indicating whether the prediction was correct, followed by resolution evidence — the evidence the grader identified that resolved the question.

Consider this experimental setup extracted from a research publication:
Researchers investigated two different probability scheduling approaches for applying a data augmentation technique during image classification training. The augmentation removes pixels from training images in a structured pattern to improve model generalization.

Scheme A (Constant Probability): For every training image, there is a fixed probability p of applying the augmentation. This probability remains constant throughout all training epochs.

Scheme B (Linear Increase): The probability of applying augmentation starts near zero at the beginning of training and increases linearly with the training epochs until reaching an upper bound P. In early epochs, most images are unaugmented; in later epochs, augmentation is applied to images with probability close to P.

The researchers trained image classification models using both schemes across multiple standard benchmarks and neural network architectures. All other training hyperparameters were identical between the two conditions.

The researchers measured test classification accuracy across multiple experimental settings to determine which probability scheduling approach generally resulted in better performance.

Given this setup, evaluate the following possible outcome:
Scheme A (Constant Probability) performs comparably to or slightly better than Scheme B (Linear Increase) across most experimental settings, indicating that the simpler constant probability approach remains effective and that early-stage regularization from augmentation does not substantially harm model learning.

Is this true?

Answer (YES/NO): NO